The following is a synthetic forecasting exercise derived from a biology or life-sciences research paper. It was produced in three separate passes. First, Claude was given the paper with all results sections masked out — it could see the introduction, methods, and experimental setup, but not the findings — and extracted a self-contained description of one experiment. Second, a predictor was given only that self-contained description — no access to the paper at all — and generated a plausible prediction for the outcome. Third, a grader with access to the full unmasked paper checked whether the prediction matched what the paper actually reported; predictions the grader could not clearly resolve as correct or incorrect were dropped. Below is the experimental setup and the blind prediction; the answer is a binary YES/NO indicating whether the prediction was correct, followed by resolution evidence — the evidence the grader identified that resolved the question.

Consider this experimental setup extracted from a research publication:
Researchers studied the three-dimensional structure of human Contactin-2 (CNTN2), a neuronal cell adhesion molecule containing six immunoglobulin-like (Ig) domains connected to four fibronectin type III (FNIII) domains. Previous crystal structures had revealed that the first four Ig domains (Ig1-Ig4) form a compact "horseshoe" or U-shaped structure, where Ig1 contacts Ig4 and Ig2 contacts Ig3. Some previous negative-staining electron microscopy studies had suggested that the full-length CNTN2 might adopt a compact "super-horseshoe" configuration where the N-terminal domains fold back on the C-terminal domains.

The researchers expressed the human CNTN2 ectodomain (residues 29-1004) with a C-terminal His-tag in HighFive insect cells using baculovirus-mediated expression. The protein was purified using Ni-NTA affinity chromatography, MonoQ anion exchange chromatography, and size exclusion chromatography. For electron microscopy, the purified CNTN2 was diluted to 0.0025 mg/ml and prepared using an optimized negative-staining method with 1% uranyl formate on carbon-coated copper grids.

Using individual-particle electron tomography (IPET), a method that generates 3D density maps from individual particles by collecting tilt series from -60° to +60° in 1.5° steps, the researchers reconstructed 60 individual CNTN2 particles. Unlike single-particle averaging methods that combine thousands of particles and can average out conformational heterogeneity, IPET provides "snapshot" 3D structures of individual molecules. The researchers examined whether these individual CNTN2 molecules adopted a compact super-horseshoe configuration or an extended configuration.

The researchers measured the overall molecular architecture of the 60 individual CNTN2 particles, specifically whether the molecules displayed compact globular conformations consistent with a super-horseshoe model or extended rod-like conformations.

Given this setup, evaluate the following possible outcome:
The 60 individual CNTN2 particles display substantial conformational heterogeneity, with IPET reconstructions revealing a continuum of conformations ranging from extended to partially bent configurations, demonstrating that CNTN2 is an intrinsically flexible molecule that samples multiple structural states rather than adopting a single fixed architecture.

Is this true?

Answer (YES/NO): YES